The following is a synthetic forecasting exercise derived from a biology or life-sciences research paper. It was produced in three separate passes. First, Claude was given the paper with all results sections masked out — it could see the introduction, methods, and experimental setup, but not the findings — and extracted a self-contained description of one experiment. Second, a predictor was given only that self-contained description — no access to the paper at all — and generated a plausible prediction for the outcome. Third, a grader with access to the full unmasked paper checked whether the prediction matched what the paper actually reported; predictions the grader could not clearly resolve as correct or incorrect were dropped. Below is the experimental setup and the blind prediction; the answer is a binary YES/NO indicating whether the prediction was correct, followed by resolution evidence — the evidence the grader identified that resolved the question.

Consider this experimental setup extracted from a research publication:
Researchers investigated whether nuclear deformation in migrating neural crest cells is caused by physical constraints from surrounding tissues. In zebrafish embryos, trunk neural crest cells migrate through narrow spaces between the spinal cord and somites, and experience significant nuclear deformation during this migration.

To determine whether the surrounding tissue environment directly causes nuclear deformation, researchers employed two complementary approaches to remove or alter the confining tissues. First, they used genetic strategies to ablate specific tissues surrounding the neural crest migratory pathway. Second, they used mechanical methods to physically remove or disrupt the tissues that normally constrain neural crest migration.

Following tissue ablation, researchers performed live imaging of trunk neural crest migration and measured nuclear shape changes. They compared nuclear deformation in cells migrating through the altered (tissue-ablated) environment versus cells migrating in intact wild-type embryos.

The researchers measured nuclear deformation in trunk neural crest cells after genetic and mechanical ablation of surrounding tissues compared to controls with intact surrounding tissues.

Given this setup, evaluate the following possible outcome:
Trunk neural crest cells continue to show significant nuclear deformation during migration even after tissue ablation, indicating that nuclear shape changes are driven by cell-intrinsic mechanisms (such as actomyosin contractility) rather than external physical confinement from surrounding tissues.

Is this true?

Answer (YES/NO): NO